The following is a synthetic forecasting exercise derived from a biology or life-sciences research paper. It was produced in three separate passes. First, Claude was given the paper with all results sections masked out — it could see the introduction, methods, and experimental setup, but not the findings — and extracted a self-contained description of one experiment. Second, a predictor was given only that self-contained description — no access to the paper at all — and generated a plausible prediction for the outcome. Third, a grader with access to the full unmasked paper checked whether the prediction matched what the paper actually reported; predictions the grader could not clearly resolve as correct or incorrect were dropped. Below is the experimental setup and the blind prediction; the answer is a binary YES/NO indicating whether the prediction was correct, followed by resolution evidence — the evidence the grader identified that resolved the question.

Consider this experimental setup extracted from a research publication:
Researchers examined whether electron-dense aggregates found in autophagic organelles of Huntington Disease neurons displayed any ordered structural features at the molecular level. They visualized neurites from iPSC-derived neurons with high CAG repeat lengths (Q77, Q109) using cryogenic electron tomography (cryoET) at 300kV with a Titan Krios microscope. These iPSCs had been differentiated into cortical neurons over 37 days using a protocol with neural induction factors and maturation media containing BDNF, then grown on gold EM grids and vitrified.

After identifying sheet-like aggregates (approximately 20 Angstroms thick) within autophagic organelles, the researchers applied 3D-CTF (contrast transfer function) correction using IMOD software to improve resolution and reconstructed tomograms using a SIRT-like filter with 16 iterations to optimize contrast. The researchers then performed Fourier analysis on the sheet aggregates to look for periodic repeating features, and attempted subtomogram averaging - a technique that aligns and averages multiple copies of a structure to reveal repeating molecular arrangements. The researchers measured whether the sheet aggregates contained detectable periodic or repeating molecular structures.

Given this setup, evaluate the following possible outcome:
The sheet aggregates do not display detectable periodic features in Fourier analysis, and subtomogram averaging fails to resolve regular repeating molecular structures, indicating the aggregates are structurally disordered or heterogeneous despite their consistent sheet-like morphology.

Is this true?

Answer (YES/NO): YES